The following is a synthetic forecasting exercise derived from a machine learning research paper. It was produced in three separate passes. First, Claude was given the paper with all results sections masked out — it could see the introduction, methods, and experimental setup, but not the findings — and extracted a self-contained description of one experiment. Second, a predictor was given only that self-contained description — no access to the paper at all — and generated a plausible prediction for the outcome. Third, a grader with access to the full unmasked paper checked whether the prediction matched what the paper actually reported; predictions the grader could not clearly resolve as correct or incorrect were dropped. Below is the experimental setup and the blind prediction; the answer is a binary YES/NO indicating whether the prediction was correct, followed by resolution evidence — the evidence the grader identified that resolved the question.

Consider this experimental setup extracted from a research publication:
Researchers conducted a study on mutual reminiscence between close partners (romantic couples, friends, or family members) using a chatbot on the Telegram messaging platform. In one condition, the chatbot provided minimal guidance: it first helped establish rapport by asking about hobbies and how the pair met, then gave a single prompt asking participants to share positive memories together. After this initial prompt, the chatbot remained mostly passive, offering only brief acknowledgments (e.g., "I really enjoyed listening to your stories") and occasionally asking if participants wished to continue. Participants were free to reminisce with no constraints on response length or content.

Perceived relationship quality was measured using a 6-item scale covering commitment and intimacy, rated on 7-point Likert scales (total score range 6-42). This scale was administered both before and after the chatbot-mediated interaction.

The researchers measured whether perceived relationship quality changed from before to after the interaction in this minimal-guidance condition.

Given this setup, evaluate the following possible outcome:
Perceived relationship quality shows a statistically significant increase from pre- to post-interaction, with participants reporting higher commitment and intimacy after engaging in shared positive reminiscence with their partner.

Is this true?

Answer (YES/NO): YES